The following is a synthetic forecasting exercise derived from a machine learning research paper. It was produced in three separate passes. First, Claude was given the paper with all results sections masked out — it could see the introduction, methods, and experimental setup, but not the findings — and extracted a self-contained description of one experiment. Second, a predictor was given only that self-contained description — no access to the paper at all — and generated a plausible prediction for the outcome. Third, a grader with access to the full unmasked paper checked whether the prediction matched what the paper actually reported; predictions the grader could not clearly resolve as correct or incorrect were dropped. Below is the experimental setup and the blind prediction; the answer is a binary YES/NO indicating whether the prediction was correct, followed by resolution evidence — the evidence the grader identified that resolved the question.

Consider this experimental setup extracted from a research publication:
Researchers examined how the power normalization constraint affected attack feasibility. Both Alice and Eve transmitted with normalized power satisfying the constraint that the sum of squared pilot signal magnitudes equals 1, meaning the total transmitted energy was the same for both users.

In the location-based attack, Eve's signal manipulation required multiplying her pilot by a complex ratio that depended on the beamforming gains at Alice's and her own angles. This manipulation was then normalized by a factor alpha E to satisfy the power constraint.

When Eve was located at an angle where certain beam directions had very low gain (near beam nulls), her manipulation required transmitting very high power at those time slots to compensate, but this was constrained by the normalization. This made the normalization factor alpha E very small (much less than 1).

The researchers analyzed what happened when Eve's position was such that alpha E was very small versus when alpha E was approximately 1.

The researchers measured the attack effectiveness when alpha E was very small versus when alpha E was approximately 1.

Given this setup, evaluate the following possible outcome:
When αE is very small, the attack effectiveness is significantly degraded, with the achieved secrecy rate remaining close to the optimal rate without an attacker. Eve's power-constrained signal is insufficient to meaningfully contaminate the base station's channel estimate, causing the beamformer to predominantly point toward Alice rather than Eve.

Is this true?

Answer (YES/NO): NO